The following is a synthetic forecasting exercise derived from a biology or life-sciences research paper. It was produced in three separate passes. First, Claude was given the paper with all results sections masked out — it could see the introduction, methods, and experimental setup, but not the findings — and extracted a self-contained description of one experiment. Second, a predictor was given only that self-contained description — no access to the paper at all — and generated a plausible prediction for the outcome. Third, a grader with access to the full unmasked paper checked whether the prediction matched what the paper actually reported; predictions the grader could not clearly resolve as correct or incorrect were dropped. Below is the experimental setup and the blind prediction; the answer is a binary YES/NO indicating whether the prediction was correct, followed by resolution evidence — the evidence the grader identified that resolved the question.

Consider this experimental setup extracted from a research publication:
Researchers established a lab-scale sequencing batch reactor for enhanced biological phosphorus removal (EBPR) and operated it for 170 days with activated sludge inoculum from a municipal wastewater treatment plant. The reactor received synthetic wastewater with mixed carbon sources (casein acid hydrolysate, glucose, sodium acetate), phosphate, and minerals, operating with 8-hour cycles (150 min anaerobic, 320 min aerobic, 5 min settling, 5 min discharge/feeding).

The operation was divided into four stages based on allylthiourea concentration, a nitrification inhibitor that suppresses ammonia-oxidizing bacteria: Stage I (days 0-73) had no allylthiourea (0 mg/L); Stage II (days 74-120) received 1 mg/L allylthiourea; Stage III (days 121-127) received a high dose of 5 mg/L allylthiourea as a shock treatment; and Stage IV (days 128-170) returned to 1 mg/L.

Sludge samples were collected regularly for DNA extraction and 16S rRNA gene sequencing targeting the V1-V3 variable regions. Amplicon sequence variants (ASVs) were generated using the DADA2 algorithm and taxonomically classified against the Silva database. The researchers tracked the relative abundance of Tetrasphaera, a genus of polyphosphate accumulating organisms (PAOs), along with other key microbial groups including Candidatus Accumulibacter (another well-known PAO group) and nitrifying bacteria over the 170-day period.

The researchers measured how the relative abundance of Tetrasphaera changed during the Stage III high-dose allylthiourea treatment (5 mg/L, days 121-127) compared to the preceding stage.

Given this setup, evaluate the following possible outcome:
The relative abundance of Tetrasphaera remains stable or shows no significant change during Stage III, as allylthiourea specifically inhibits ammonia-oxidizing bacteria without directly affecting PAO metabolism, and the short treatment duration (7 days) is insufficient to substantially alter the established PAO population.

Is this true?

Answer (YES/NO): NO